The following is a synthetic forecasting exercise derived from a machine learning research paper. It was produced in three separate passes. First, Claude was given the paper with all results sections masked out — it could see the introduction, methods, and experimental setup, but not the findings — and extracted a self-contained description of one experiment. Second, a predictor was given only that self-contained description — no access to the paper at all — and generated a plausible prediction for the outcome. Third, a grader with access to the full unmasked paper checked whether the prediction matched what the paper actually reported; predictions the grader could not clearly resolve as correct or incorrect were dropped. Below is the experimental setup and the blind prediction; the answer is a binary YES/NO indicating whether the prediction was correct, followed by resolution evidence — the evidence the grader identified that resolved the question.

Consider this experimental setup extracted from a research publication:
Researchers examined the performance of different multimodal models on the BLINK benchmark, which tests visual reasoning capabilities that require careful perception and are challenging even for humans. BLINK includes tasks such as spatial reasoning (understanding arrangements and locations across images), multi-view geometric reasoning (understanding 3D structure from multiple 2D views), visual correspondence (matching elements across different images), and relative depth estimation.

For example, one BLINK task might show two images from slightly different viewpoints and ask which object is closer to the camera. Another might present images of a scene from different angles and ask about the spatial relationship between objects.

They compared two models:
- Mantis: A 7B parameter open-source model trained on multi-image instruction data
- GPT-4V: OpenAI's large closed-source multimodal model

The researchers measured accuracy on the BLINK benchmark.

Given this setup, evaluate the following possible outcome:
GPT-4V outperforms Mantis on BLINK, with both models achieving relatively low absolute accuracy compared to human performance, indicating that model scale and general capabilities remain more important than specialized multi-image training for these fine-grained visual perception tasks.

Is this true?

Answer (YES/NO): NO